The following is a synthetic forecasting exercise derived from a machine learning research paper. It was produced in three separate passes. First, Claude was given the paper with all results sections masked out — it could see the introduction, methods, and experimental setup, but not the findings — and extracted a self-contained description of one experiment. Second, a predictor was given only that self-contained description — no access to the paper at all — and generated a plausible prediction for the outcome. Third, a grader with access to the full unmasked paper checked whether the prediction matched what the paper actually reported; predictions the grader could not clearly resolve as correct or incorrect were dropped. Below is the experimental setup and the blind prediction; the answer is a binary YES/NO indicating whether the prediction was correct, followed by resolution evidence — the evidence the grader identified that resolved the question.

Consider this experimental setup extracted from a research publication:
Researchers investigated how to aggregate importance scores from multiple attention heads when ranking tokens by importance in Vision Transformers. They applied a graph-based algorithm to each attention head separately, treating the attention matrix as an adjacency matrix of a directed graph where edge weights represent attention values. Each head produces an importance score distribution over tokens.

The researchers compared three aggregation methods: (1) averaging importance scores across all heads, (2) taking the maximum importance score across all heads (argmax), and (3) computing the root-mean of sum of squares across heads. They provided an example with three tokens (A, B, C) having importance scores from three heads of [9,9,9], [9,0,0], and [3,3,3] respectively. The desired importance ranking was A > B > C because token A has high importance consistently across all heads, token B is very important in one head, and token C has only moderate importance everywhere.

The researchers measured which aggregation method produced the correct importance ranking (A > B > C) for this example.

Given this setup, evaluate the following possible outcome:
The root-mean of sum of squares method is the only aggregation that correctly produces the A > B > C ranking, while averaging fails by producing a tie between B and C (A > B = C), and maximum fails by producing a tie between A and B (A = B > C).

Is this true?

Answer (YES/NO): YES